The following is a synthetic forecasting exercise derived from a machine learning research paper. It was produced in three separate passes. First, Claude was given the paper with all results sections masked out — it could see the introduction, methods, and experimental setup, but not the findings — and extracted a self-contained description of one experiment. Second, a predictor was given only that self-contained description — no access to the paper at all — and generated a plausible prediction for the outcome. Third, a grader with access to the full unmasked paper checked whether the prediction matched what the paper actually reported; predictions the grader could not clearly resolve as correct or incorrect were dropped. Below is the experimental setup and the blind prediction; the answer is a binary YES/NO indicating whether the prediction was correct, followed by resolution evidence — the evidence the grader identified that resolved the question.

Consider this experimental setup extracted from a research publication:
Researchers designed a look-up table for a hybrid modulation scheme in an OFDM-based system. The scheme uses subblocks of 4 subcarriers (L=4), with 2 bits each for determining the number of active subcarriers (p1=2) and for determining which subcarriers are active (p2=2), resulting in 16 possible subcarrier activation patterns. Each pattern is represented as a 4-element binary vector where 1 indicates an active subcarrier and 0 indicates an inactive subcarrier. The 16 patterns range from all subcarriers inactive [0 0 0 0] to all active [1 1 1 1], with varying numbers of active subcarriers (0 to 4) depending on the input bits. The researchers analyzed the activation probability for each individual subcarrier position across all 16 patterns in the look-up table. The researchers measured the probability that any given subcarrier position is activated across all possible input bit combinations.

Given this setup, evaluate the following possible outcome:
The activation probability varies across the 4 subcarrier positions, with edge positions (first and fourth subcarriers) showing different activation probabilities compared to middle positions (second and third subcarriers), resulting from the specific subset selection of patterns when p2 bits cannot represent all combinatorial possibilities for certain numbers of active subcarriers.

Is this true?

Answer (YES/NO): NO